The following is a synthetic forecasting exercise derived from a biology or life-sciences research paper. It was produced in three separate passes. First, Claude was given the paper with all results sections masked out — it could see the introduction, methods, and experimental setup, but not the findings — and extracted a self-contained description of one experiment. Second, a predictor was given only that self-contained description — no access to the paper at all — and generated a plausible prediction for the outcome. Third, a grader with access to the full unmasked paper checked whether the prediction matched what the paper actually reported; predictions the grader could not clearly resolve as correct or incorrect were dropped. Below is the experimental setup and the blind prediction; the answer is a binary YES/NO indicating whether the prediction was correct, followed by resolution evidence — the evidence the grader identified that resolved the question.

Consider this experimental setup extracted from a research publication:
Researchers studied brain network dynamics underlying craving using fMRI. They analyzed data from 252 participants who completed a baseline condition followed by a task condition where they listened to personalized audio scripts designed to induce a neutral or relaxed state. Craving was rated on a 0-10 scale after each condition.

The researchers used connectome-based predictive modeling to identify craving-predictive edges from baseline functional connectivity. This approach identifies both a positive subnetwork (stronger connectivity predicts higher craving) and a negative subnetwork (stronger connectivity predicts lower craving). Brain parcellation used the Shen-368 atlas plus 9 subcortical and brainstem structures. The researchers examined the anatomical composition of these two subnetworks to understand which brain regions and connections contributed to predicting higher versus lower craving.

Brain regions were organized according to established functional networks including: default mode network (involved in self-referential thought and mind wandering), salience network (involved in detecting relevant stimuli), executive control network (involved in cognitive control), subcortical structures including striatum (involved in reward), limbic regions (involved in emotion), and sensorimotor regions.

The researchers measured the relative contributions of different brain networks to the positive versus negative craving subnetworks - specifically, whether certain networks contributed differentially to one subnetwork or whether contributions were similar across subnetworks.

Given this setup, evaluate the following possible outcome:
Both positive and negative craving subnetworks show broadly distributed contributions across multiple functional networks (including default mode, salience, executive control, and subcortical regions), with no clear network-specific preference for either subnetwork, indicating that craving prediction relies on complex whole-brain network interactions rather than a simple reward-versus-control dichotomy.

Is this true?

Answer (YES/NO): NO